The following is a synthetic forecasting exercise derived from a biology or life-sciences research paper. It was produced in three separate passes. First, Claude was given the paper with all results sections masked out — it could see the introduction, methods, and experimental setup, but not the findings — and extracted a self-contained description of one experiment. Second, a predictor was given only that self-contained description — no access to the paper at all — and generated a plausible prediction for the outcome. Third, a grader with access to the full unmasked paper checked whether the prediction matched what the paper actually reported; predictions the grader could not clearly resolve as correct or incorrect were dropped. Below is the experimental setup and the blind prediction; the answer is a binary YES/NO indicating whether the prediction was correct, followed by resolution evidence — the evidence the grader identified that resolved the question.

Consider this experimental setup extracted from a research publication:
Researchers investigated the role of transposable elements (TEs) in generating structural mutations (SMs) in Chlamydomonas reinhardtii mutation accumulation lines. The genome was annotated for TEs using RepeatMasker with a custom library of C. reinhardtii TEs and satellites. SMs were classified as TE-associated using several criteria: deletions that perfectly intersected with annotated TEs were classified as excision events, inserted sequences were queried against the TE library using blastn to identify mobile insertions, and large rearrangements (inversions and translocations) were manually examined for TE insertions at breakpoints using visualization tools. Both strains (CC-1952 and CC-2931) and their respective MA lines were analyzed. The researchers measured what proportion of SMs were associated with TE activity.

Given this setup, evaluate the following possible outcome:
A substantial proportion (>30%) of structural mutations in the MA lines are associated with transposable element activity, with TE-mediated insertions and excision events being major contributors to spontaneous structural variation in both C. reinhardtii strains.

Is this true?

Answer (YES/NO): NO